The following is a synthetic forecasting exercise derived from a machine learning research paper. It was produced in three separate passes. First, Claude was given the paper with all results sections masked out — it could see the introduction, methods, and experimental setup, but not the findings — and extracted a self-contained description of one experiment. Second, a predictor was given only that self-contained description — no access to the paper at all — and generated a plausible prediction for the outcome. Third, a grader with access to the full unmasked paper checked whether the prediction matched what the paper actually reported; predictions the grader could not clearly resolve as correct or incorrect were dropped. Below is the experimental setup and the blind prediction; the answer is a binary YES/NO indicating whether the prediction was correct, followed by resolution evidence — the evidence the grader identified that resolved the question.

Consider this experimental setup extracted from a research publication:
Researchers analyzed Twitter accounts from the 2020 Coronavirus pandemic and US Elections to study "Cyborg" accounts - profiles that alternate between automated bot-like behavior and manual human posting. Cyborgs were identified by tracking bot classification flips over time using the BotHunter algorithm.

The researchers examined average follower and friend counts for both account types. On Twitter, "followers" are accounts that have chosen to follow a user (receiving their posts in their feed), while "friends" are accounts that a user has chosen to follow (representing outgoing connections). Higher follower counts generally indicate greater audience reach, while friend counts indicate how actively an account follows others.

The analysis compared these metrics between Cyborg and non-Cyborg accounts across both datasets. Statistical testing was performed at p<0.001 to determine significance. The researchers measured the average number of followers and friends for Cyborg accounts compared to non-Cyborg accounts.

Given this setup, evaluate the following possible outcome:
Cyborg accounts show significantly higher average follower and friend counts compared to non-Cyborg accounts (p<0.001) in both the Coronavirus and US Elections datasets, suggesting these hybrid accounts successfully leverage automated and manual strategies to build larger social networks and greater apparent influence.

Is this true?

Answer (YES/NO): YES